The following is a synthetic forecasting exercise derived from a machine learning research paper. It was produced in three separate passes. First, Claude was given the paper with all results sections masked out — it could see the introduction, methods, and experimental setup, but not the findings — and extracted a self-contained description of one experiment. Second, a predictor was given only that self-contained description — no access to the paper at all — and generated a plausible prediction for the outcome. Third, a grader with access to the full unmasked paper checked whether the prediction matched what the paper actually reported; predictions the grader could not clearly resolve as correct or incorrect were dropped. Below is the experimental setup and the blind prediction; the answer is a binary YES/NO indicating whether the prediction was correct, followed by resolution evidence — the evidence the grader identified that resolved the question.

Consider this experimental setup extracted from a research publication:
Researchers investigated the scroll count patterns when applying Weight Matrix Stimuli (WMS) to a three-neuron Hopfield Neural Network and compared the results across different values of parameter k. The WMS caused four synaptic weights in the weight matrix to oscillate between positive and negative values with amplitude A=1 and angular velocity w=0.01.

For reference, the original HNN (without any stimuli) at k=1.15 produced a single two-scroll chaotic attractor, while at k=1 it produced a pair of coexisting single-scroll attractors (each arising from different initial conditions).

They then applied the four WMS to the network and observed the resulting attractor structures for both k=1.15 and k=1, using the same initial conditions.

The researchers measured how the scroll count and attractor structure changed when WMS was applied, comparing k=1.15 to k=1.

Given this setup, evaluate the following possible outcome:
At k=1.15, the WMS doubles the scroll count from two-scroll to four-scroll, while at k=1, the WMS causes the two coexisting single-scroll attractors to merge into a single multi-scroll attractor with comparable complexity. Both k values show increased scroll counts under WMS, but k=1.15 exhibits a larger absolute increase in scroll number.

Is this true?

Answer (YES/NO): NO